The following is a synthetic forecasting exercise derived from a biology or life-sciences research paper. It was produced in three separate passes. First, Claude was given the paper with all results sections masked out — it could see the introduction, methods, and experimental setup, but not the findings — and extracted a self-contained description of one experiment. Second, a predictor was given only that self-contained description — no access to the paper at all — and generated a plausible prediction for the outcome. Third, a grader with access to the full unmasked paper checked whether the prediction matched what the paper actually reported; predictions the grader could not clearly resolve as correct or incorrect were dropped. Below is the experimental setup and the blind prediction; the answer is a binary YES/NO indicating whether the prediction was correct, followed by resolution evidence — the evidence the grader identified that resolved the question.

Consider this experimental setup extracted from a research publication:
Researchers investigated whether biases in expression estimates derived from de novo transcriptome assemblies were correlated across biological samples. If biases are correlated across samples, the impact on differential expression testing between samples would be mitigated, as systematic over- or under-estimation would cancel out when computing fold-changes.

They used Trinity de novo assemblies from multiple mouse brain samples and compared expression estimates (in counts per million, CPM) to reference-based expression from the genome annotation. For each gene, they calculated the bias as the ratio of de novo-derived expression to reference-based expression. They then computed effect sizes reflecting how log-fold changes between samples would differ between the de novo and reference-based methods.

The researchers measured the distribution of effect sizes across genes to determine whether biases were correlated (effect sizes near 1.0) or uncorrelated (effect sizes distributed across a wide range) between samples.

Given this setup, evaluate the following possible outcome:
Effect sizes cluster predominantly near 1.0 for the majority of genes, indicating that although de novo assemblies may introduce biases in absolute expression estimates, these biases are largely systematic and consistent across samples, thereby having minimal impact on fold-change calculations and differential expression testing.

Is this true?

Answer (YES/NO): NO